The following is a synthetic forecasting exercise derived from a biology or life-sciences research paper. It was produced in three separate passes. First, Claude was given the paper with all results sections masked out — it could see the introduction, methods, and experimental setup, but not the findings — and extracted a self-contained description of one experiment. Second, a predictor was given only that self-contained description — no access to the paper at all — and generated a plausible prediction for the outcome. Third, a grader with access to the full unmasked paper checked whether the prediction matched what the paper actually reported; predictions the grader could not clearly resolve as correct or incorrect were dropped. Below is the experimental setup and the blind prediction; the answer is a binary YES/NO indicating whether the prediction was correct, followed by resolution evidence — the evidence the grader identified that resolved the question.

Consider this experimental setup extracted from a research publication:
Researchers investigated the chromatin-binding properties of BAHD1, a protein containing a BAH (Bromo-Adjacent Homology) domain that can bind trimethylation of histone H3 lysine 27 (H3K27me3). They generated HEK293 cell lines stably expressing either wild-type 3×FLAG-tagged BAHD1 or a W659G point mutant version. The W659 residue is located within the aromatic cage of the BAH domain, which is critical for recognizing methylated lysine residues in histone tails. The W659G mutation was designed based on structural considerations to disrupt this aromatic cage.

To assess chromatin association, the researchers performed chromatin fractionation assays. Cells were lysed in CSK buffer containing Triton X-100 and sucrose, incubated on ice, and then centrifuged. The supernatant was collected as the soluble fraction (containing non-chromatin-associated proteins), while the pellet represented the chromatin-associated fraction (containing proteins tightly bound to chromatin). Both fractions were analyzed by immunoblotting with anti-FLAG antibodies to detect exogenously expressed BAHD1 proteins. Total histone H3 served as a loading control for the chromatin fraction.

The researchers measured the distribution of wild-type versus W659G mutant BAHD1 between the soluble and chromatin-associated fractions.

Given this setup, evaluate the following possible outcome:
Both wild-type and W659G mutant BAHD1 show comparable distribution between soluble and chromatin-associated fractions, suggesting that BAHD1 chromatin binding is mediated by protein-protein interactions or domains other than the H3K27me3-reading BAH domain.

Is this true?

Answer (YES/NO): NO